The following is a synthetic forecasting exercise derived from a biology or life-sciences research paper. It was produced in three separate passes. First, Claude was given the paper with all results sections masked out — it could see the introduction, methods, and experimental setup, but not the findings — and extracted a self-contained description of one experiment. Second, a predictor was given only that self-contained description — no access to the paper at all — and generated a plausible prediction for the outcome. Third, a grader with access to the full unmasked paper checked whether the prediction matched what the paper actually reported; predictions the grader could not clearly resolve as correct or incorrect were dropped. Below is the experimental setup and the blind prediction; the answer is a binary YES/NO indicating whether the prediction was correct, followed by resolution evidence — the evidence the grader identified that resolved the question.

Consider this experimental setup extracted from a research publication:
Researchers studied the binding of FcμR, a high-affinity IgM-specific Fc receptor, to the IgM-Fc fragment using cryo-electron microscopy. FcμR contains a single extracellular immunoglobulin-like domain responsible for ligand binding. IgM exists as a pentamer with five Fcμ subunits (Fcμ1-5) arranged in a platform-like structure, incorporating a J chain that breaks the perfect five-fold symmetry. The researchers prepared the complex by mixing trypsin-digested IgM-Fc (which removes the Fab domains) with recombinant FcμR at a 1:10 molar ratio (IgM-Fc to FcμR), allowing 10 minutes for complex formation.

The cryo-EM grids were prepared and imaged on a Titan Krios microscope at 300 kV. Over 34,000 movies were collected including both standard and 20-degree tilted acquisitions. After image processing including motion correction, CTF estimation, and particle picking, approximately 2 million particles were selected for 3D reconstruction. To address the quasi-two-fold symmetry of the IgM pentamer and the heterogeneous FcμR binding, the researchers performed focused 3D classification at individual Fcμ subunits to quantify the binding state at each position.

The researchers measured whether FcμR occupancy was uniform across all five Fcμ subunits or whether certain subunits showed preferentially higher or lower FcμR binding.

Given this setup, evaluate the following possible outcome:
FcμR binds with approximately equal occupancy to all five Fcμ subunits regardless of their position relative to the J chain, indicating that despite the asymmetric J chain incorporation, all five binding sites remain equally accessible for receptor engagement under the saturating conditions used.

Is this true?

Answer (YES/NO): NO